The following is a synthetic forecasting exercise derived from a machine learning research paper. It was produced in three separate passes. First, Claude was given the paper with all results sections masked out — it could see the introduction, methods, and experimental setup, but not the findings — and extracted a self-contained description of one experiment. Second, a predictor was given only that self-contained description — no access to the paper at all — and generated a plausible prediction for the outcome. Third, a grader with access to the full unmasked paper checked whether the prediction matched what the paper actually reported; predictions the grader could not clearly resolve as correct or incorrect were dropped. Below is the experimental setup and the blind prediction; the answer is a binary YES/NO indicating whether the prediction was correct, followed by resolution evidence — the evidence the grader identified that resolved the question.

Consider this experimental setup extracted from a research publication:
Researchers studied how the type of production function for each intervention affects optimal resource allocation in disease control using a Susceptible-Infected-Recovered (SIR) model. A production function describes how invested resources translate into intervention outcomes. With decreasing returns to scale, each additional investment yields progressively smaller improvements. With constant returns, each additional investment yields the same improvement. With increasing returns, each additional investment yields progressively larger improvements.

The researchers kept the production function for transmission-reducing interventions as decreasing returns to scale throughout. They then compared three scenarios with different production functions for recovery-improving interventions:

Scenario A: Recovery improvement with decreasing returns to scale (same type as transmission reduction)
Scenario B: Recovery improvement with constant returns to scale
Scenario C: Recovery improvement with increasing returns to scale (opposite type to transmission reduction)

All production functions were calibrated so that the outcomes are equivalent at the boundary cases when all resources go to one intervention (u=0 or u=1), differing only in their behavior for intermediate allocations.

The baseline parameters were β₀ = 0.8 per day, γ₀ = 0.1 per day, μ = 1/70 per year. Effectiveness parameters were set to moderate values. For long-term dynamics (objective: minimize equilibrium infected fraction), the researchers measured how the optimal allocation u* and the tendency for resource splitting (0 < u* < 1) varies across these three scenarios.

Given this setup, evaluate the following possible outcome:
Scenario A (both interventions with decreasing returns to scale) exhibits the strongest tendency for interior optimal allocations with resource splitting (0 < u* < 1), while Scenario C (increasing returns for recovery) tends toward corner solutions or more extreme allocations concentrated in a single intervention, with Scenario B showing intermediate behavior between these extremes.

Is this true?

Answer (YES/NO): YES